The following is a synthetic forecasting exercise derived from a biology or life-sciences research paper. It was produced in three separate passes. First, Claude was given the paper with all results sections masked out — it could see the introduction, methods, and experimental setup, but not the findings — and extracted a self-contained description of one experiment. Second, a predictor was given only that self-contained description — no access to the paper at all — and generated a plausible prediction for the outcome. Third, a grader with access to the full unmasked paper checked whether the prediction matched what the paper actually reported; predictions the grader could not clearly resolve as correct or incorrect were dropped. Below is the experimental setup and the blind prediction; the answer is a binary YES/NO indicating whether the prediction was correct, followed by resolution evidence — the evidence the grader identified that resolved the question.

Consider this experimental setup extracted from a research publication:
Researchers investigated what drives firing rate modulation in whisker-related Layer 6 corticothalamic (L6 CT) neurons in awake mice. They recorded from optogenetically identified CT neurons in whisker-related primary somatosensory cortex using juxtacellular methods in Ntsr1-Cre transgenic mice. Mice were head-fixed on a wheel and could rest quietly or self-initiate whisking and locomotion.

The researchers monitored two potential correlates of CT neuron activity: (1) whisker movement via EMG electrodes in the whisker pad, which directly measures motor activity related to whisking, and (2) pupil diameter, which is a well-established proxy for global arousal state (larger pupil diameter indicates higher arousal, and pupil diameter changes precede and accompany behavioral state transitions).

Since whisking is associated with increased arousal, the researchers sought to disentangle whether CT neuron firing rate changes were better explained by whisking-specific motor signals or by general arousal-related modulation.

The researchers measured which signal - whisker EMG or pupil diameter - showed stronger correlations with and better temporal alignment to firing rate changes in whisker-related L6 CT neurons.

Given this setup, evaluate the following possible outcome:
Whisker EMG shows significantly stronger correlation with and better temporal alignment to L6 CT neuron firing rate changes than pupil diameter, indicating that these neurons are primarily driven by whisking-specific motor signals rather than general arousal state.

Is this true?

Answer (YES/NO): YES